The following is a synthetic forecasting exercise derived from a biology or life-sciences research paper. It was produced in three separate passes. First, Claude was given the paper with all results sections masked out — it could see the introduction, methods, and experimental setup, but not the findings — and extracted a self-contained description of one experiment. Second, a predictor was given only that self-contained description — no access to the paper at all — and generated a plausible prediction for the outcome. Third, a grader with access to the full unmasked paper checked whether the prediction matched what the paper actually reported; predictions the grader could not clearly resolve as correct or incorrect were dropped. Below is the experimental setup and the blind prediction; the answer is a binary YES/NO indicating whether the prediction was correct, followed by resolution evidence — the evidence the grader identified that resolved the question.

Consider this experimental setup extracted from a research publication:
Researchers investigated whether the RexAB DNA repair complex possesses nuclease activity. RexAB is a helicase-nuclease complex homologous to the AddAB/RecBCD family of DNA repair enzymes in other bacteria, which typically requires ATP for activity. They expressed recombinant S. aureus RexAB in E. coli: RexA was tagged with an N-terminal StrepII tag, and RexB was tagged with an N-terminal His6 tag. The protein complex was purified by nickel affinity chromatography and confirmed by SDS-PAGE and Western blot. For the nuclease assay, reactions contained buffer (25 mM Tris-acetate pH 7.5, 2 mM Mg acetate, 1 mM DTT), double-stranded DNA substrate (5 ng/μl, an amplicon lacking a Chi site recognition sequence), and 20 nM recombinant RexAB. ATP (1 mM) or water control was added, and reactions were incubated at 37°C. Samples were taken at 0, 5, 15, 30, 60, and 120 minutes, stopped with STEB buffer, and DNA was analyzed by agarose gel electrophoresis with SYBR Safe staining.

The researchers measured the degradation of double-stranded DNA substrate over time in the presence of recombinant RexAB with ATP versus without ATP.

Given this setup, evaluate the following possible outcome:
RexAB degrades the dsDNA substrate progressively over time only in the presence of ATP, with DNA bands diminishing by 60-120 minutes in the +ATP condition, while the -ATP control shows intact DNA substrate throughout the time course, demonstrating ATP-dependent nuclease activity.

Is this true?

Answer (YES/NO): YES